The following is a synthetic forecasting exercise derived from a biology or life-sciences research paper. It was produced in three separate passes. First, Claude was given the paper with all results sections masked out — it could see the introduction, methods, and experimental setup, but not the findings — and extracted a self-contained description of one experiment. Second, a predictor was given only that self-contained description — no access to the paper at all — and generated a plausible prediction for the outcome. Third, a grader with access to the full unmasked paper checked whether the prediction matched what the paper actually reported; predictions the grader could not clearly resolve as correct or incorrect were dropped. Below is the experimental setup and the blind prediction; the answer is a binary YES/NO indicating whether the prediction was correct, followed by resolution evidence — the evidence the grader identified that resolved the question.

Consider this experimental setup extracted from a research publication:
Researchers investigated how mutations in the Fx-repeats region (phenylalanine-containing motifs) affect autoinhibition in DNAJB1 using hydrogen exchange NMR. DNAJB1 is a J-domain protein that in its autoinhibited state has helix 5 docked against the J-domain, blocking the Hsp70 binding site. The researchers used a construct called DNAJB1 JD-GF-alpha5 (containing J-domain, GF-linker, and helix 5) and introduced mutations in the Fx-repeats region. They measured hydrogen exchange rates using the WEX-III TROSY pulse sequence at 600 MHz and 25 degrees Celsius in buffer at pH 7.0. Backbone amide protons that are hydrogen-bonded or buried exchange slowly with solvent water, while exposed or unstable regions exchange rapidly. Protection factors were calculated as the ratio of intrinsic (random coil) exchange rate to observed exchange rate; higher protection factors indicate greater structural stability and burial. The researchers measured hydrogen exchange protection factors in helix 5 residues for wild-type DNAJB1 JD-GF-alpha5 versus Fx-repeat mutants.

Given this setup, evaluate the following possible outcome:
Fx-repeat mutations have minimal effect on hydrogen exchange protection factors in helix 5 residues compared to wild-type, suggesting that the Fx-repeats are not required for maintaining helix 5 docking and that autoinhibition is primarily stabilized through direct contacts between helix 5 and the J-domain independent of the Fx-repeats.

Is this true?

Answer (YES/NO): NO